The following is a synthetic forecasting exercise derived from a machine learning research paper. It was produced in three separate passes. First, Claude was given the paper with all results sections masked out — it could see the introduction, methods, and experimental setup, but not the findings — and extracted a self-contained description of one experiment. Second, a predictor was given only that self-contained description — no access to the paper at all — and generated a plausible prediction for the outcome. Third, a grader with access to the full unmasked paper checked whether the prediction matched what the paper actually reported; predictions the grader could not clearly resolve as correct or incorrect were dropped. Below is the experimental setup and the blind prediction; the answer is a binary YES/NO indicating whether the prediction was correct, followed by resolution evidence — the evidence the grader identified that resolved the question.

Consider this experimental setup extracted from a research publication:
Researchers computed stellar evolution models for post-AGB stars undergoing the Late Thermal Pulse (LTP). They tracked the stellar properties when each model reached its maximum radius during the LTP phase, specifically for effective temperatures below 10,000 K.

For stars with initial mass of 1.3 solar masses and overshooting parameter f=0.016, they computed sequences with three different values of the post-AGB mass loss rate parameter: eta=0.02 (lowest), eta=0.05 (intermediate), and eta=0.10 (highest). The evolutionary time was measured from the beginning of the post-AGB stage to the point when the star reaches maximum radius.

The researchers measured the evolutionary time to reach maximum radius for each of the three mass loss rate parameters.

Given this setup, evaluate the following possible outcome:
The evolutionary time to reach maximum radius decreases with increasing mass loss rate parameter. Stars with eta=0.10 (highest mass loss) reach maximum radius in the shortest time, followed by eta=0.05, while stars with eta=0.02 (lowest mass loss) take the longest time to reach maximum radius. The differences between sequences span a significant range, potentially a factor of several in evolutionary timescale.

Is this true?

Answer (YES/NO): YES